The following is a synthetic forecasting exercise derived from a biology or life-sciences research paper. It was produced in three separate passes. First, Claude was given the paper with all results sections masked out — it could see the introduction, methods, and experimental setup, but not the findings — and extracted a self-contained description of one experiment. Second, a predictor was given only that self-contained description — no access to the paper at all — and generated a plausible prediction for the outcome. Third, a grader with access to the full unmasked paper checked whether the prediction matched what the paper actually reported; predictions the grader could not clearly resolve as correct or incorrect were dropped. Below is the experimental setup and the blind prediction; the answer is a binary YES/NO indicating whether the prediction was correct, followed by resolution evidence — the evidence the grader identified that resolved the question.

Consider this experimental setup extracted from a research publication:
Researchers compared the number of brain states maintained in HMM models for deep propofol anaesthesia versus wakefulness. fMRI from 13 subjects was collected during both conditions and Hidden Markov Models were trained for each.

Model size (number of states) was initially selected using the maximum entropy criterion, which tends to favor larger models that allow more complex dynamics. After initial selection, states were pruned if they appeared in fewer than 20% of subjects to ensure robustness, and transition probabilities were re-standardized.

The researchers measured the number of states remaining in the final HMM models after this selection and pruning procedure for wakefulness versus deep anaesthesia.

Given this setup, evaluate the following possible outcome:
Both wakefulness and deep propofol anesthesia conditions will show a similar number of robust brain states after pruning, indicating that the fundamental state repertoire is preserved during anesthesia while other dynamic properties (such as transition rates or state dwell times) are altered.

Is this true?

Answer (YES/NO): NO